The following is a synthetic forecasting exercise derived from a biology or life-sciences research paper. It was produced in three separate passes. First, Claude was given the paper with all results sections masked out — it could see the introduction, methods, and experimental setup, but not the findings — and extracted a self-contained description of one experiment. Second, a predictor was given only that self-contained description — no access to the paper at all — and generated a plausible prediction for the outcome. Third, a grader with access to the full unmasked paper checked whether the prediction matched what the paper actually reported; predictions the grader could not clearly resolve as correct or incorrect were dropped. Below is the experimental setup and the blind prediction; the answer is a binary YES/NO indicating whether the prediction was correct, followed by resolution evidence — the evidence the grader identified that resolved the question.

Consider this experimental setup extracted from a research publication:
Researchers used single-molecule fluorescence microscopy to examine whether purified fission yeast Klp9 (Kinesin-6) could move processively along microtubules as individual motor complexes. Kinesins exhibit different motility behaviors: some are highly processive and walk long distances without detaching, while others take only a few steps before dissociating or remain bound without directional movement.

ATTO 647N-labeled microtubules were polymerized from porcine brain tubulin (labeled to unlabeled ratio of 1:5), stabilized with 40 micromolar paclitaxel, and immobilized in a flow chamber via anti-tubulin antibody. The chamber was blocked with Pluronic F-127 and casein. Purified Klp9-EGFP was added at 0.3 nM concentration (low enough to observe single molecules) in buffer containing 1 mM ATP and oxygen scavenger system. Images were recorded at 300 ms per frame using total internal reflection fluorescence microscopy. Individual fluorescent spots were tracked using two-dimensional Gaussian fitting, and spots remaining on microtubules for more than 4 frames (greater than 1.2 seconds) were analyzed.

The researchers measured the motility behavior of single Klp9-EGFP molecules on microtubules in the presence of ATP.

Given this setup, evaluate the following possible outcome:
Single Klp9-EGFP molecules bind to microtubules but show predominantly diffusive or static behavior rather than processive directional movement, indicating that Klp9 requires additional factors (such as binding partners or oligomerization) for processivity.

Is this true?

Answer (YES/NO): NO